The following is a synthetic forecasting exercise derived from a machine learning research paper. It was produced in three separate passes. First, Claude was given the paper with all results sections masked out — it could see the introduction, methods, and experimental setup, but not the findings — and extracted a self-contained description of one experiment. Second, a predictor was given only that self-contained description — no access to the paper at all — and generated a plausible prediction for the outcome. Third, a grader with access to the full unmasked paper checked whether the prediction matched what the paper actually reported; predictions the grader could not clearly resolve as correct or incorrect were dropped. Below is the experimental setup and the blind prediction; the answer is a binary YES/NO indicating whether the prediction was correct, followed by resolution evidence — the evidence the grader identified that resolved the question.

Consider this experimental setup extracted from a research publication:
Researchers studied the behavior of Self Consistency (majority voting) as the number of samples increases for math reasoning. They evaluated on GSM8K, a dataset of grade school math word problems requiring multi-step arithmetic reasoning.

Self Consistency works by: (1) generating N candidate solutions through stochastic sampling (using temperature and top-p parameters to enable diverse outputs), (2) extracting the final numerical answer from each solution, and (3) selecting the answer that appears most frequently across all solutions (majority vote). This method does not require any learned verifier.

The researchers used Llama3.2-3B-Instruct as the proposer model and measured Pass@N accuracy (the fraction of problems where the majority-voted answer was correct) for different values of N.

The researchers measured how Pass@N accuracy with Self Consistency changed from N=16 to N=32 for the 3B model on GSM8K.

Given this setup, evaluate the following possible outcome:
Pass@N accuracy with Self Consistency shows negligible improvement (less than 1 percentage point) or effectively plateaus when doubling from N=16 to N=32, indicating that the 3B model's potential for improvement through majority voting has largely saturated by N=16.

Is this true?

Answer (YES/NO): YES